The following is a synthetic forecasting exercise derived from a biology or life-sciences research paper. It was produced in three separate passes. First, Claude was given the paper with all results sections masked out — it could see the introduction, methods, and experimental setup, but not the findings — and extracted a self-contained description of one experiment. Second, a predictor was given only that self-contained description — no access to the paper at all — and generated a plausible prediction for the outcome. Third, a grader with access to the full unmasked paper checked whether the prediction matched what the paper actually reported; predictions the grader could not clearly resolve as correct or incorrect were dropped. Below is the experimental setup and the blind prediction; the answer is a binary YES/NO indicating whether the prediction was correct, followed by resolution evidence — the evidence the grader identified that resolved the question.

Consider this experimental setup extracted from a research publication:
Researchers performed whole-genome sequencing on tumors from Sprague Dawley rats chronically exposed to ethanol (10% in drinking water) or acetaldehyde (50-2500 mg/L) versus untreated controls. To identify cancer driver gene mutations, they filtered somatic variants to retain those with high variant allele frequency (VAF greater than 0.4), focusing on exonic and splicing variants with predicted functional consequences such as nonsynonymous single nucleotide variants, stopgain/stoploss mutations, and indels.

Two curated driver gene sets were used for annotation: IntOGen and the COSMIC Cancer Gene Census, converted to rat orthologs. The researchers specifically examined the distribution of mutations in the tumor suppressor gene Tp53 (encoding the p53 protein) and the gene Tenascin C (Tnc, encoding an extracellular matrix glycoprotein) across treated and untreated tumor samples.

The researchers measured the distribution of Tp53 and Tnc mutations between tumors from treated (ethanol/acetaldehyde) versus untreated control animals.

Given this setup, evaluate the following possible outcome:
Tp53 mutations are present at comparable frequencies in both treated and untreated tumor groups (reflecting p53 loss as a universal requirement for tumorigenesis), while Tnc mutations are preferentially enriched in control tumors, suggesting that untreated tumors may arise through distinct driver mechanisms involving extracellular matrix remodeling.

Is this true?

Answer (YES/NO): NO